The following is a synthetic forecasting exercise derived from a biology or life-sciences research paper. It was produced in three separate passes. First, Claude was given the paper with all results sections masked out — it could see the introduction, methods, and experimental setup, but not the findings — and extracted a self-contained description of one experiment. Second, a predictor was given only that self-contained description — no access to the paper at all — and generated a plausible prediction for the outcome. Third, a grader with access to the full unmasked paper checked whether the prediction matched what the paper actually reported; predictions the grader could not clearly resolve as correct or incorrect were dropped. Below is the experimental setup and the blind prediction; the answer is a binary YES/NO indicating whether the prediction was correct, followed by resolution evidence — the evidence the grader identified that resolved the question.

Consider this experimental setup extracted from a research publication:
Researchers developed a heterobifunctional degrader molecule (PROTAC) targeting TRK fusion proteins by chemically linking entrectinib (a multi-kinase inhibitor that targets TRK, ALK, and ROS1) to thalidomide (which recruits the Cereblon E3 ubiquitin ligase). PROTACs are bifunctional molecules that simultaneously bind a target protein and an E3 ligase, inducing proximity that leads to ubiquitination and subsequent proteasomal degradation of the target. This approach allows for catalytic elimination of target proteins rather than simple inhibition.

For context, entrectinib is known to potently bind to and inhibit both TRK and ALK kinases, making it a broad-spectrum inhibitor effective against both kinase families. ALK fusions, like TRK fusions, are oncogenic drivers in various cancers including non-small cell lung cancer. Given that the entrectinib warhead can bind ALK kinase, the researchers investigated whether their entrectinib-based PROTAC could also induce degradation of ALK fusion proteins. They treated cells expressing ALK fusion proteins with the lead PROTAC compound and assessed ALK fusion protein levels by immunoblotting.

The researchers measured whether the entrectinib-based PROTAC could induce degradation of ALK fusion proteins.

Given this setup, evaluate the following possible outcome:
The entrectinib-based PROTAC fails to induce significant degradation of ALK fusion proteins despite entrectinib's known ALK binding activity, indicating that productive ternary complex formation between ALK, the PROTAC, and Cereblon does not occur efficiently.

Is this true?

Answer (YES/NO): YES